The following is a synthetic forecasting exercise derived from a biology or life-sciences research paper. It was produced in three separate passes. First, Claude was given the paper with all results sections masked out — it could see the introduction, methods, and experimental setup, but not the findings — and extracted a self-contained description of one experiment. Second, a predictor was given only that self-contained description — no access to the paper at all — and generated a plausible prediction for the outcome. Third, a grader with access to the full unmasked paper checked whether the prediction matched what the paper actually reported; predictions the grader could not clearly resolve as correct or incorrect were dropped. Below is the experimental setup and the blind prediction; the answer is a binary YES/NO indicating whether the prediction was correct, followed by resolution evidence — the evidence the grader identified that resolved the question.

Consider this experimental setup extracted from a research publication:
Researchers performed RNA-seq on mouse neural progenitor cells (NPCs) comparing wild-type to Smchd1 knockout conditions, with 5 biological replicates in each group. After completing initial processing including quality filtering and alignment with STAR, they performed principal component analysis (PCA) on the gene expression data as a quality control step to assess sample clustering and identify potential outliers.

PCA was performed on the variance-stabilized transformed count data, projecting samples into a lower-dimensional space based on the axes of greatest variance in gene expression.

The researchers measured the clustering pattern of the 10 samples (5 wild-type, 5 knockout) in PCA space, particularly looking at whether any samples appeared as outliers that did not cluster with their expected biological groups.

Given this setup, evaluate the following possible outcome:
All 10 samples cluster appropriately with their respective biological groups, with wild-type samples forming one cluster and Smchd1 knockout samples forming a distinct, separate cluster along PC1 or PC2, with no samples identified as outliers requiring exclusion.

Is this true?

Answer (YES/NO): NO